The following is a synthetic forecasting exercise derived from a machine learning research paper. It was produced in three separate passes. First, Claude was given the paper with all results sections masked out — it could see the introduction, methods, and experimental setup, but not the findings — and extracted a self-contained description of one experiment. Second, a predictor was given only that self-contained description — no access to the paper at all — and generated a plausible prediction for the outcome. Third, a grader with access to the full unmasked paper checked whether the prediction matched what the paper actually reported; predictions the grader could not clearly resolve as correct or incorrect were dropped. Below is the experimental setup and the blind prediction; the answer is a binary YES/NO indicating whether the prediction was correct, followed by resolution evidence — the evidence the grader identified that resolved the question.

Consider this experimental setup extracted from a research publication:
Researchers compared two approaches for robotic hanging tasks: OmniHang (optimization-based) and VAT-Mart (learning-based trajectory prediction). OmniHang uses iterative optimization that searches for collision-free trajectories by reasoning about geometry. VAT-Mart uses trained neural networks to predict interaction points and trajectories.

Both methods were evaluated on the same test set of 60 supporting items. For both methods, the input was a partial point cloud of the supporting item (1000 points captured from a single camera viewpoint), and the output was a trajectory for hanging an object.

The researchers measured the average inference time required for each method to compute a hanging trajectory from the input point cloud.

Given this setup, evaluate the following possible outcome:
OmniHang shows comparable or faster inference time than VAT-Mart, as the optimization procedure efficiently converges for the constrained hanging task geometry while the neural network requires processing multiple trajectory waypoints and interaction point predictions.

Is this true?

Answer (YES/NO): NO